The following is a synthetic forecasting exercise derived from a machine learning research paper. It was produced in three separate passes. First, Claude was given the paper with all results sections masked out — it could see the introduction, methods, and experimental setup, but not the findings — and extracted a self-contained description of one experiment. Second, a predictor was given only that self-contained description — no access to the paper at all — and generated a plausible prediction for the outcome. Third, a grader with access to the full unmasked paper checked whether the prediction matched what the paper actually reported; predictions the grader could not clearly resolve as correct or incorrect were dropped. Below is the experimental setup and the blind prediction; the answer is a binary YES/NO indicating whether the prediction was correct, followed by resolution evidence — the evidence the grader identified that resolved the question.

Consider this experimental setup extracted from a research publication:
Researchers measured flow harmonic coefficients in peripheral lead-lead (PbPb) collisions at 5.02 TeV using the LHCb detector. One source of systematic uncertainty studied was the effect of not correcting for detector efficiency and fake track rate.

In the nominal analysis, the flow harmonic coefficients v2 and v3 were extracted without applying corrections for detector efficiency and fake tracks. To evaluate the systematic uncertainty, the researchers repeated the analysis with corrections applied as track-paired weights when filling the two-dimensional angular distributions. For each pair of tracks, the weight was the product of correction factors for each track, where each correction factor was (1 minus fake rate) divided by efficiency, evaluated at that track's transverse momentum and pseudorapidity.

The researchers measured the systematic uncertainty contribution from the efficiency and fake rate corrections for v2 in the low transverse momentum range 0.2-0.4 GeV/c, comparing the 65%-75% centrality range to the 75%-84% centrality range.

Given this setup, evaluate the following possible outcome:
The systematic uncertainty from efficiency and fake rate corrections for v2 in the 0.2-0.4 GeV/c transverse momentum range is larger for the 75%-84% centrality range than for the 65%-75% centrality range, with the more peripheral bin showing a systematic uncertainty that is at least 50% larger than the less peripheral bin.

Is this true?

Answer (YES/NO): YES